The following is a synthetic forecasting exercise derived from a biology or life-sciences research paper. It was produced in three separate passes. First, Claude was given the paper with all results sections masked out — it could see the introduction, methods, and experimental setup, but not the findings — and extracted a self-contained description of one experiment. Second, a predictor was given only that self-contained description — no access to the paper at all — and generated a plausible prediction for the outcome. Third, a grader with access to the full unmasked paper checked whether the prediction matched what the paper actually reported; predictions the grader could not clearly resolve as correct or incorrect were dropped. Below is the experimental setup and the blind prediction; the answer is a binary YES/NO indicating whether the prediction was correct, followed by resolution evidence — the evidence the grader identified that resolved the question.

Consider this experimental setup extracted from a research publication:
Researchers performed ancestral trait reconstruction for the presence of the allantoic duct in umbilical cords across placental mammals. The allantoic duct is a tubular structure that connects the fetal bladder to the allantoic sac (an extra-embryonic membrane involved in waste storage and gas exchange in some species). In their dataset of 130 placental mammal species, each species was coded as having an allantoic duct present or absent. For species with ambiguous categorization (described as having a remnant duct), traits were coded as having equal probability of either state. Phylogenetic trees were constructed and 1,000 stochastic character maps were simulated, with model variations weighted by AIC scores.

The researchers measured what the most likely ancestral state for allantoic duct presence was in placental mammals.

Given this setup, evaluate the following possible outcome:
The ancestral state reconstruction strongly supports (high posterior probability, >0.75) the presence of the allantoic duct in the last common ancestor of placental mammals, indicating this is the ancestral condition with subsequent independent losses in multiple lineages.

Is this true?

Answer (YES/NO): YES